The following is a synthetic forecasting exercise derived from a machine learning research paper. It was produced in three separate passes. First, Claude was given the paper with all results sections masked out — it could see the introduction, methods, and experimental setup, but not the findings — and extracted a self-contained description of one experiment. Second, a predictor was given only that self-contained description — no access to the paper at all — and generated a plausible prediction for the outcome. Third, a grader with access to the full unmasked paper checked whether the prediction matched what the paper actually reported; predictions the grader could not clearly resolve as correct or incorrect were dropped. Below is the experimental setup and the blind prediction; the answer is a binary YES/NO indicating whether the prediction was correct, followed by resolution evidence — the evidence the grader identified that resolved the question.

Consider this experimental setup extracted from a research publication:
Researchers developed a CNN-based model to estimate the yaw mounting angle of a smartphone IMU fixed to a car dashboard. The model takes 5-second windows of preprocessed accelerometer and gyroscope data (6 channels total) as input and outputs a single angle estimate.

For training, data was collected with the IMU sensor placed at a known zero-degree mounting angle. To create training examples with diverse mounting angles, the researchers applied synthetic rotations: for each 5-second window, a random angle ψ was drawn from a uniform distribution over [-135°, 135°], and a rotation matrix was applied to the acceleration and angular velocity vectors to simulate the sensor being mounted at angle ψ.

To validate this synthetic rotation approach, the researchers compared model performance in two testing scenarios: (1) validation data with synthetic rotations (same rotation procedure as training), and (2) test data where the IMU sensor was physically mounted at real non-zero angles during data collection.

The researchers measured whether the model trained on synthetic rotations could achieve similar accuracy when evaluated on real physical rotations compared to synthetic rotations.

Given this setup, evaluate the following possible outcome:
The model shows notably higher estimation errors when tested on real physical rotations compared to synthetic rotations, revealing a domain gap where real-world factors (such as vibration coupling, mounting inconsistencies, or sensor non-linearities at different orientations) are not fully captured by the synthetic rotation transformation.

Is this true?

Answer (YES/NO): NO